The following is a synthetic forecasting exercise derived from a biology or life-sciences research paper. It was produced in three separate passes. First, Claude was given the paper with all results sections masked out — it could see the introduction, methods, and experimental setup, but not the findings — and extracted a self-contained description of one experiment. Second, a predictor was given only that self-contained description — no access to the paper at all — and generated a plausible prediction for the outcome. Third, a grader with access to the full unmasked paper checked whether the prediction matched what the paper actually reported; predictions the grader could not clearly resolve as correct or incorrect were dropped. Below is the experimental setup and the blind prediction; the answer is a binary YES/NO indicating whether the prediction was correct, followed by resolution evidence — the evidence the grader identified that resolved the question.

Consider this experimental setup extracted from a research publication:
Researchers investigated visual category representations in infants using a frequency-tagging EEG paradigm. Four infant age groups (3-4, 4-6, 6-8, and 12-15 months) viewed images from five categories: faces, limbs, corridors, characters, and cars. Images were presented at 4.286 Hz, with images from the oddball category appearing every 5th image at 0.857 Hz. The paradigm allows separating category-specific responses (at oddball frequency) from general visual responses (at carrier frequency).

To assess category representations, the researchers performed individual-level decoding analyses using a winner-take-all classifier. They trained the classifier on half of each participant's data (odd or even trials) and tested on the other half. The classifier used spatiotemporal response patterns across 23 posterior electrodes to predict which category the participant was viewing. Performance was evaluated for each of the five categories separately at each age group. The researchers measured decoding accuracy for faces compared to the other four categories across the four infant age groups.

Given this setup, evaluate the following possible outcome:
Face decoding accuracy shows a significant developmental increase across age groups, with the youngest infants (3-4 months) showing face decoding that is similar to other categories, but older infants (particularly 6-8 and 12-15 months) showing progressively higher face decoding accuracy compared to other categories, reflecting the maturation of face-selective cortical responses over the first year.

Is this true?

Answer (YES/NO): NO